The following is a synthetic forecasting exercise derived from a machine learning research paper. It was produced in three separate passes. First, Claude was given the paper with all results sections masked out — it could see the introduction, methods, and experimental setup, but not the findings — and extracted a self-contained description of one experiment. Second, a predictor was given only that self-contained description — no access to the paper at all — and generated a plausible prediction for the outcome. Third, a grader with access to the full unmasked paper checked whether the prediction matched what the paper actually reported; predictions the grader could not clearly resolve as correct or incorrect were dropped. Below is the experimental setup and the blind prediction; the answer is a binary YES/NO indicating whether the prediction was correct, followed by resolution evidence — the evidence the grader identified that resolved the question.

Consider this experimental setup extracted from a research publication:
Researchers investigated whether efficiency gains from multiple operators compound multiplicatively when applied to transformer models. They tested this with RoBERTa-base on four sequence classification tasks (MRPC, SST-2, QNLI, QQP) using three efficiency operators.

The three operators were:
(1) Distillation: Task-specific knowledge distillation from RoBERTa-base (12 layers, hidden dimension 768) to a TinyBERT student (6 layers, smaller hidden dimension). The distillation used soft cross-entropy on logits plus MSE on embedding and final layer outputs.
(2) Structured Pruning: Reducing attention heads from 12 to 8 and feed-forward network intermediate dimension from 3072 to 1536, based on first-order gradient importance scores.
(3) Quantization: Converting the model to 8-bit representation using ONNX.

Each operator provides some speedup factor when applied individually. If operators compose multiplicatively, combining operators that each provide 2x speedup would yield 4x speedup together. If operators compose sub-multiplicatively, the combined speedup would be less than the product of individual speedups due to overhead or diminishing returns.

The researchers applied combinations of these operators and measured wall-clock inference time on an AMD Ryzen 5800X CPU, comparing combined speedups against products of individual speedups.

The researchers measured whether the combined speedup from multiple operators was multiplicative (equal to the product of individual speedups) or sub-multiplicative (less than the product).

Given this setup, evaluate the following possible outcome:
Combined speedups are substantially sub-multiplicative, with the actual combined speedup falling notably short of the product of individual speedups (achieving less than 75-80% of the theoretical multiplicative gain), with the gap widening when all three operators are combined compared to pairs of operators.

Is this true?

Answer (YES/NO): NO